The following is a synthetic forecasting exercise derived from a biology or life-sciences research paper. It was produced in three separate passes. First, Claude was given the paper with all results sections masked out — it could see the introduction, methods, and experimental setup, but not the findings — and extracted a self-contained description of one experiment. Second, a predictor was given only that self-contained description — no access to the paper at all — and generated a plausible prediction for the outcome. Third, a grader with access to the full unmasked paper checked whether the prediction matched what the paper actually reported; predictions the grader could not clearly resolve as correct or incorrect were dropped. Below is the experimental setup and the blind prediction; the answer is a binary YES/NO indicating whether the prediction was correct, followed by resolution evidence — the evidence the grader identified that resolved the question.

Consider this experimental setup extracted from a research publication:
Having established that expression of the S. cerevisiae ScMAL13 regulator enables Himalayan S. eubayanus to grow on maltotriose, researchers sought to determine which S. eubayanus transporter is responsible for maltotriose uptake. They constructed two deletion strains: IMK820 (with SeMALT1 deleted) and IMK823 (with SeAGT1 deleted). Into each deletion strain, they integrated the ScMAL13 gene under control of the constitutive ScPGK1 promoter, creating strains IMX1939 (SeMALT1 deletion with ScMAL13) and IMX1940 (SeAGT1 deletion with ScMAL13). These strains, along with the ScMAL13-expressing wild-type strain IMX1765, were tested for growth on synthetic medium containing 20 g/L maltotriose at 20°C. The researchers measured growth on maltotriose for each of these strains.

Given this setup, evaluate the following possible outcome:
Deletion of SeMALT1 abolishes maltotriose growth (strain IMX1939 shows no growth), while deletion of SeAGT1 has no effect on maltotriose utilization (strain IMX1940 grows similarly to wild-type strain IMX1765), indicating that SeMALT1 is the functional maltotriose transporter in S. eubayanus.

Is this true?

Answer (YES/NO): NO